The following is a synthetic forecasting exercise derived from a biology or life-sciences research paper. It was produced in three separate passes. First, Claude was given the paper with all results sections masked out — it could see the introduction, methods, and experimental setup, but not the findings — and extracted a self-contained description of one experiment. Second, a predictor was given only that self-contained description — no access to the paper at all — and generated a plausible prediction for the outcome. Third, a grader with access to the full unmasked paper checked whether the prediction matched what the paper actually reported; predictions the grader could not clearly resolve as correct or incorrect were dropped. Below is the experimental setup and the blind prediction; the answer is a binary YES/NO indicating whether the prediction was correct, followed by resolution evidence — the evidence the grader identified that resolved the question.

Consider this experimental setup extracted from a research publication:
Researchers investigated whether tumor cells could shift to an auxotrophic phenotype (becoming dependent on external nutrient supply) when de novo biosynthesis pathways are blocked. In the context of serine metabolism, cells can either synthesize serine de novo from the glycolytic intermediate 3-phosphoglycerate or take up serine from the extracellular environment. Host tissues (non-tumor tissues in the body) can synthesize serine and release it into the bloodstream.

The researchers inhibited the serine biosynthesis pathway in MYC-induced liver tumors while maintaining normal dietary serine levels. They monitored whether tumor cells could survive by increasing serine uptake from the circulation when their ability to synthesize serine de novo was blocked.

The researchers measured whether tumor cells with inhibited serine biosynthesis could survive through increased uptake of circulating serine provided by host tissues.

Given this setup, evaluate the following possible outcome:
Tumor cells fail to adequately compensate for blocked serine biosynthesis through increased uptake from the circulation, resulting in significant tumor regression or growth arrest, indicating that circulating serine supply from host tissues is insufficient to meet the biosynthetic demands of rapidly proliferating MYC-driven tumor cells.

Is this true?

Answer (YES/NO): NO